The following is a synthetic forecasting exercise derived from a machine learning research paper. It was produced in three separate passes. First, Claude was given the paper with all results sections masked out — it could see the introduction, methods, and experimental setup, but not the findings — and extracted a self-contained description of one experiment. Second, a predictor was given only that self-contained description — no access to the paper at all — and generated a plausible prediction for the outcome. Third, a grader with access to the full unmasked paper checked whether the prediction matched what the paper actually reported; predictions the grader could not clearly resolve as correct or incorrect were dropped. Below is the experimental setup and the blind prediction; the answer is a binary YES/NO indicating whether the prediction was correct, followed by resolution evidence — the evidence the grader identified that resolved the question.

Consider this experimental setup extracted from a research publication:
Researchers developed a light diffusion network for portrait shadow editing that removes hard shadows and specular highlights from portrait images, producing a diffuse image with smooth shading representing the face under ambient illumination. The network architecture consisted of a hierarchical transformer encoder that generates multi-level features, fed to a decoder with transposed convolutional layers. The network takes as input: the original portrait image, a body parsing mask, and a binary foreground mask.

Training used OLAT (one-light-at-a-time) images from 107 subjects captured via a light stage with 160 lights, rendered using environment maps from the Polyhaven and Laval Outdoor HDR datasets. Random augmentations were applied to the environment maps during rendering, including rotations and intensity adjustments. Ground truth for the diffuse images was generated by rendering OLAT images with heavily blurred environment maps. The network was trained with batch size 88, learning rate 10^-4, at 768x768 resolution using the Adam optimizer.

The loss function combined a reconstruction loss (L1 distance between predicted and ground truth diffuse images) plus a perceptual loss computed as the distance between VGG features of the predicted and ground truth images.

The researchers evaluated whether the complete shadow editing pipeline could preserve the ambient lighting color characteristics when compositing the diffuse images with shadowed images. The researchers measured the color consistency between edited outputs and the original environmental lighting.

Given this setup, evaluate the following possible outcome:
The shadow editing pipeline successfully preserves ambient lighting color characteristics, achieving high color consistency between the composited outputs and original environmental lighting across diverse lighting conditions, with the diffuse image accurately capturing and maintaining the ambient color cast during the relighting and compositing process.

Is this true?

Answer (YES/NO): NO